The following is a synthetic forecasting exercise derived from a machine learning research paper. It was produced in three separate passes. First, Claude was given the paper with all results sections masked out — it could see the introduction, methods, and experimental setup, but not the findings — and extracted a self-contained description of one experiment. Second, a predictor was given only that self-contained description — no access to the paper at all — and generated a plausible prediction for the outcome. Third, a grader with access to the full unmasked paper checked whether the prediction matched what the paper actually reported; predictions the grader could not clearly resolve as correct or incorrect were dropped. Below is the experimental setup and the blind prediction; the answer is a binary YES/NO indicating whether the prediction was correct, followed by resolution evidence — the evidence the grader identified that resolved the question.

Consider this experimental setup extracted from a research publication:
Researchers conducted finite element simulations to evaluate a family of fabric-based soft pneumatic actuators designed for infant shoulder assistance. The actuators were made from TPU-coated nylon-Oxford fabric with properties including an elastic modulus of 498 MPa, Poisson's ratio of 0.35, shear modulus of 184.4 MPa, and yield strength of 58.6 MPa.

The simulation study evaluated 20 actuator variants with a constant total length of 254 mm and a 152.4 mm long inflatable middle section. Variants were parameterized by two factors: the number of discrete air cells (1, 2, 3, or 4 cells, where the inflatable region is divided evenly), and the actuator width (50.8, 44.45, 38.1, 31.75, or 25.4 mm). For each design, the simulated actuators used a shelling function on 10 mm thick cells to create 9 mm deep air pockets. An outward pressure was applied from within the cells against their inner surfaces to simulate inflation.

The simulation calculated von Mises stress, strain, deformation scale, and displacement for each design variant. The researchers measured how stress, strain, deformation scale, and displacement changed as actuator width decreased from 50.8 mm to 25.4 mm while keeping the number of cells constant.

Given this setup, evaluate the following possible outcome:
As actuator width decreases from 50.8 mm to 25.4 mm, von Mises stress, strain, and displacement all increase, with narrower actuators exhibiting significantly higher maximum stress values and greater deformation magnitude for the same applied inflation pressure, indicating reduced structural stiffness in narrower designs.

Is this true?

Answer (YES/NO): NO